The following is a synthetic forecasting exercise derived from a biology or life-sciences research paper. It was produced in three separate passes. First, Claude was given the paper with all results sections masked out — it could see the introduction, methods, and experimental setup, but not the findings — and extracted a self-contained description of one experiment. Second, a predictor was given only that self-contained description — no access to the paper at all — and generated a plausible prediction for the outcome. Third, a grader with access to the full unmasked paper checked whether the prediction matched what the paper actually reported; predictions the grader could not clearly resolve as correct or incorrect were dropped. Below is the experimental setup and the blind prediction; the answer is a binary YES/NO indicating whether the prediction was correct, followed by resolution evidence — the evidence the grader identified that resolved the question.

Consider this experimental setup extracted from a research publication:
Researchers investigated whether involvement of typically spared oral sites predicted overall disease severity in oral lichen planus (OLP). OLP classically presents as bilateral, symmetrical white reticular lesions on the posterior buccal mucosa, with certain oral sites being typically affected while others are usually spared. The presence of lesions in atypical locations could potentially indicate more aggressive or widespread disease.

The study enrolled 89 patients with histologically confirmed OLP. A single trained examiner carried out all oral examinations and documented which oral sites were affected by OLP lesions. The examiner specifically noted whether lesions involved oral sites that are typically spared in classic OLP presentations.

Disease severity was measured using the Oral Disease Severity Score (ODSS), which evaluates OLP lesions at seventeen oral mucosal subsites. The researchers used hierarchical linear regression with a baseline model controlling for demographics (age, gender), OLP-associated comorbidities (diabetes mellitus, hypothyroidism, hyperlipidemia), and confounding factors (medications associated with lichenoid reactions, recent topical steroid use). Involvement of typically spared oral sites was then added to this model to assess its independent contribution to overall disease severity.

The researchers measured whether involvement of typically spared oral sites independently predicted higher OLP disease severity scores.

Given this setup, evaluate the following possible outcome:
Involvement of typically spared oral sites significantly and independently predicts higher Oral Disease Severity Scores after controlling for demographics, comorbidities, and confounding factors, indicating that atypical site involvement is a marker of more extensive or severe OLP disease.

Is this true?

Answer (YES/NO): YES